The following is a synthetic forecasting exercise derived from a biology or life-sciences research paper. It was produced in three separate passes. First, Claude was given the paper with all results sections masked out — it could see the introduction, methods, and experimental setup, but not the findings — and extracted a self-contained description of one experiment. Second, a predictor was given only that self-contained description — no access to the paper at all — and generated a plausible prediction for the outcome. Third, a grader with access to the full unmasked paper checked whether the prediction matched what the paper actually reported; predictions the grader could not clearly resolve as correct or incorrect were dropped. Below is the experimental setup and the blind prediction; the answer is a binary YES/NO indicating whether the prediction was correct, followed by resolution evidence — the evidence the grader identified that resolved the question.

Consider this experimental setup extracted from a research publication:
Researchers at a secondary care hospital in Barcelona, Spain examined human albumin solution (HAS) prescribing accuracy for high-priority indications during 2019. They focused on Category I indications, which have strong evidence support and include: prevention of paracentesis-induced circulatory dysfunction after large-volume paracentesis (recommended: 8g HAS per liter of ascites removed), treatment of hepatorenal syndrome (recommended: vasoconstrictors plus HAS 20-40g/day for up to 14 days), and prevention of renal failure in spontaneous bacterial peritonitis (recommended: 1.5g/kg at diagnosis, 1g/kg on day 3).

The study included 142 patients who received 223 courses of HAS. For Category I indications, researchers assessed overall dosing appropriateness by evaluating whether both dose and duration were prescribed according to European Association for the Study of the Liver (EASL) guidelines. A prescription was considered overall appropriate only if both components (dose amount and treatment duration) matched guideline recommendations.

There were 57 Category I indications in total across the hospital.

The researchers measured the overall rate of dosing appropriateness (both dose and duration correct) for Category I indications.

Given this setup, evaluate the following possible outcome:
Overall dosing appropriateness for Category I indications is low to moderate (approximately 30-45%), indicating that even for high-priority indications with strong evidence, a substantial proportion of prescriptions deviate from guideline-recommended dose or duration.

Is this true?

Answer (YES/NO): NO